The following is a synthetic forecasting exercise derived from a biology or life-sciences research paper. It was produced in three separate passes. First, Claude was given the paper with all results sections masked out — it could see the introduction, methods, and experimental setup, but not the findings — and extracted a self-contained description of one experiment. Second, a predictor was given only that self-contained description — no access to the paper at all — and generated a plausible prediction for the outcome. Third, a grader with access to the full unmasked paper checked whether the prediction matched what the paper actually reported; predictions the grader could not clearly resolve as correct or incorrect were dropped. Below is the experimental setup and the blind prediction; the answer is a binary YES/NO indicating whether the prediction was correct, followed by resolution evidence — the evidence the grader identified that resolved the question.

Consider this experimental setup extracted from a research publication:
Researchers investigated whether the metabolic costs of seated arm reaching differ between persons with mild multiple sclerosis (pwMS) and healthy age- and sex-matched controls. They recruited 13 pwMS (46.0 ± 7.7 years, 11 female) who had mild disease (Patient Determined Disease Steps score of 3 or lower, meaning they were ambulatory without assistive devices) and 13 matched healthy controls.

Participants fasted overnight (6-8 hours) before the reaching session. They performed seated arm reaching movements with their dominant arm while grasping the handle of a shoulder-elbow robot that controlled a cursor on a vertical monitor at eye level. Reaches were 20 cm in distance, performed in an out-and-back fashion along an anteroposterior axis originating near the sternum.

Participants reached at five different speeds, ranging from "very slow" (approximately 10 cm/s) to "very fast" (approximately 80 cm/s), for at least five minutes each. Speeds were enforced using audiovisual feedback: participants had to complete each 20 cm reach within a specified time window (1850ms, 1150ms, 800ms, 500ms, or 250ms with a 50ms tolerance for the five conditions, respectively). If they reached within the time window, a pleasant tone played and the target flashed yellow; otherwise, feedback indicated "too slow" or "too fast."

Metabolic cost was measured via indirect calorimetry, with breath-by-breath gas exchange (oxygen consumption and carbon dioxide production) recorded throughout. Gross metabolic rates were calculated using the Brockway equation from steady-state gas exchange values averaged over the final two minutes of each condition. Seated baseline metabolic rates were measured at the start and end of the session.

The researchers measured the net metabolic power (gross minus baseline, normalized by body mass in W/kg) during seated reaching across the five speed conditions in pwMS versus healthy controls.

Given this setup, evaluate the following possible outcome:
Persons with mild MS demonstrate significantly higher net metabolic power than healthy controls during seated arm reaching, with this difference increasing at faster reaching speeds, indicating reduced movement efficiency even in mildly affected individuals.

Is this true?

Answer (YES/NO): NO